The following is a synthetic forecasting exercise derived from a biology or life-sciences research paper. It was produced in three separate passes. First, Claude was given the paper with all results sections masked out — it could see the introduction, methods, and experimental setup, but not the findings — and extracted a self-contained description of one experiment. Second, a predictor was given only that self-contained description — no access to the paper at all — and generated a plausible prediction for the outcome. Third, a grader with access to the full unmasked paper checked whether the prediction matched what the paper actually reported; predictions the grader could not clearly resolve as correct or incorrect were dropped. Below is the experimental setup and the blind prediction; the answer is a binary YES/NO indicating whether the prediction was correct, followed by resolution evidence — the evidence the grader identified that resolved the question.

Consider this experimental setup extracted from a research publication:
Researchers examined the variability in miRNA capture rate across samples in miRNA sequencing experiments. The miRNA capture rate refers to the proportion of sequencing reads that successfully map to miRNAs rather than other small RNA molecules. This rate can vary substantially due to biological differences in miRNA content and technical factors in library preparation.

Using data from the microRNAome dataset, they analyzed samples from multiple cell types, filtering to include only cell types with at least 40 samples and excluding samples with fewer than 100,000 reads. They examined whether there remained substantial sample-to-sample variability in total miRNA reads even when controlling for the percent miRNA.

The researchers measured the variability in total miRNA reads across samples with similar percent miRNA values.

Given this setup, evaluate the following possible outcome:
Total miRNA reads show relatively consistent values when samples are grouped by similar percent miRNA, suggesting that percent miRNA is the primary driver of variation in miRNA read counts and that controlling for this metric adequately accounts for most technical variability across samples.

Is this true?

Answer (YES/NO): NO